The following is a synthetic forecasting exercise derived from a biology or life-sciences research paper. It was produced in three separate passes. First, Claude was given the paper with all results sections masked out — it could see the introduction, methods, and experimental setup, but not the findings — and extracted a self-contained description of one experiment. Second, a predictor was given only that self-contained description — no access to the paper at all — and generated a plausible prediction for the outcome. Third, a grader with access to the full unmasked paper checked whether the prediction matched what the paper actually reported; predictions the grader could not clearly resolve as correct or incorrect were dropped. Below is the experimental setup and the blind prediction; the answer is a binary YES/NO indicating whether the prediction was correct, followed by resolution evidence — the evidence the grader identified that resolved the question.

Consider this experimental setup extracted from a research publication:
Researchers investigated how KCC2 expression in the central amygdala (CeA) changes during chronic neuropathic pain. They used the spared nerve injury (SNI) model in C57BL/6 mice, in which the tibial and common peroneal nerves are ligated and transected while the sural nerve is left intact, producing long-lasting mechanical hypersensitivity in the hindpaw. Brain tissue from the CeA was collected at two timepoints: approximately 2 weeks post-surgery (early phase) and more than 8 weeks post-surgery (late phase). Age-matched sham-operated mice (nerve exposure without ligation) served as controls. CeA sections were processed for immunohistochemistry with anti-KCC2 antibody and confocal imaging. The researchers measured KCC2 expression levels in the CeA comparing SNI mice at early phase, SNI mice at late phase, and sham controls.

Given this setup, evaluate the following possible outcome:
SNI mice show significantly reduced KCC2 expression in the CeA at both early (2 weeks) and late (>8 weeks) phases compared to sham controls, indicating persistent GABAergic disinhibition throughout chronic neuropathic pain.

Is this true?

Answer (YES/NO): NO